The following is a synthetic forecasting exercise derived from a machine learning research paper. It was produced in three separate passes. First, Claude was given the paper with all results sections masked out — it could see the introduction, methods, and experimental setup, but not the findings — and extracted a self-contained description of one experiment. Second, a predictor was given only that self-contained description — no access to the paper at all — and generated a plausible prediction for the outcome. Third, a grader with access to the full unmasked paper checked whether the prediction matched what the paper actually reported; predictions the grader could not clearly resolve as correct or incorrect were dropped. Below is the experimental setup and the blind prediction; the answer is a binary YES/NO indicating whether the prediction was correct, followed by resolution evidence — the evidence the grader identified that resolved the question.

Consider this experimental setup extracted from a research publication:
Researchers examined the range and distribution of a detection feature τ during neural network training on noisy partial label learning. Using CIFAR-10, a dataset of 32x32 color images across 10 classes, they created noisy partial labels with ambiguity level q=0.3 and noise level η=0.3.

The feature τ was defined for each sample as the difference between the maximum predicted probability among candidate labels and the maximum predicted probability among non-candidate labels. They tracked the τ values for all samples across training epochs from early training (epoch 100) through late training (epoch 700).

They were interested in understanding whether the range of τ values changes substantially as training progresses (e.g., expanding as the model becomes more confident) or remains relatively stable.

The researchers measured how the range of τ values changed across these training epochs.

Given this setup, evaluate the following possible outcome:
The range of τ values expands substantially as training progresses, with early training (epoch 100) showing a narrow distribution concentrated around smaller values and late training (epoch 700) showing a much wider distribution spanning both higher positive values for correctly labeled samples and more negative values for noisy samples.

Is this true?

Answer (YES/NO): NO